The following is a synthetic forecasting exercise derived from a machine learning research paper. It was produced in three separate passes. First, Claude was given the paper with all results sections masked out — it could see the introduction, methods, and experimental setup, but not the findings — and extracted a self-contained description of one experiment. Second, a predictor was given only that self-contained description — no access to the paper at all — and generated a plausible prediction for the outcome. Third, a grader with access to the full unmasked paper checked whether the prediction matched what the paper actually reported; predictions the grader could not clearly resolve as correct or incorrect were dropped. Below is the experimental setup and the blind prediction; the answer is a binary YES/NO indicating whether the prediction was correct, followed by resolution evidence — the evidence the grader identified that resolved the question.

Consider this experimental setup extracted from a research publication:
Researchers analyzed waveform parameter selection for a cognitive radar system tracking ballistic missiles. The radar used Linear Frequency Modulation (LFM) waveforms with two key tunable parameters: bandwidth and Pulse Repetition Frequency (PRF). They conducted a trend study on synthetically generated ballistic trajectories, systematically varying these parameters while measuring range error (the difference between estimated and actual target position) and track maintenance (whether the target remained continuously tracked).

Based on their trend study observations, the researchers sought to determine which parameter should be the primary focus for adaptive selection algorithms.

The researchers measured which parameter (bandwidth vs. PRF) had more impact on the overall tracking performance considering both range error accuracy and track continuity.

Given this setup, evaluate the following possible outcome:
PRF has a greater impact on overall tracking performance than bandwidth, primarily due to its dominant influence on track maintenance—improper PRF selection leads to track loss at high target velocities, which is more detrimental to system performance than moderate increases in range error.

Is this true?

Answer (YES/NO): NO